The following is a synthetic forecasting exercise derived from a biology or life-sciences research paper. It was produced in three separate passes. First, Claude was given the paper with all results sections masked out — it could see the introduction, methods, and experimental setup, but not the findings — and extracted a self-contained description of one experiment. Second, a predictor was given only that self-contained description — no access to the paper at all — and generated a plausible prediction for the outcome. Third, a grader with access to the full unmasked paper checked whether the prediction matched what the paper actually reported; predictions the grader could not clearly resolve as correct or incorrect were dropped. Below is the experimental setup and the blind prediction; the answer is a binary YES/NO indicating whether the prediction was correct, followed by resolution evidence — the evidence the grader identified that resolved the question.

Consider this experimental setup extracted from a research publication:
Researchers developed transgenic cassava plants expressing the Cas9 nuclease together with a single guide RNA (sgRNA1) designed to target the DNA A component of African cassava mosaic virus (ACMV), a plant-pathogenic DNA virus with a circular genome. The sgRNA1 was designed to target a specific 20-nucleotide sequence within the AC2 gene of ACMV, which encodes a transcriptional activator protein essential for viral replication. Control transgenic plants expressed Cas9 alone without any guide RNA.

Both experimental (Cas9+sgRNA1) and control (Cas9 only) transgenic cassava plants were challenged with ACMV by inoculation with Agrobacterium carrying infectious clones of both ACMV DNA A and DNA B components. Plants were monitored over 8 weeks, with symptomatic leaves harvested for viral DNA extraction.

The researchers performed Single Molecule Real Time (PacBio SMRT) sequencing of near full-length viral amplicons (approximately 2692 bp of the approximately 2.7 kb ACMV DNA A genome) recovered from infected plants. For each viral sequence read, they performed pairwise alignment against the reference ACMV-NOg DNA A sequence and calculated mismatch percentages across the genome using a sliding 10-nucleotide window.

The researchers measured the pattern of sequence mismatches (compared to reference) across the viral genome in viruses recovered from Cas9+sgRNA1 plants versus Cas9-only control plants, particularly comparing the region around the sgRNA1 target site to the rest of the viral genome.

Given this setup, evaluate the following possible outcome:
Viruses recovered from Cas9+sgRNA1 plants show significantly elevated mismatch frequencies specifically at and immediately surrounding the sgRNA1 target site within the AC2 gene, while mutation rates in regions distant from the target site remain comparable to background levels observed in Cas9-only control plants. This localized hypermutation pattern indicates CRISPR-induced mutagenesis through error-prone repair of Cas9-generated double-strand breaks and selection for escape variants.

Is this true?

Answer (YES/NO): YES